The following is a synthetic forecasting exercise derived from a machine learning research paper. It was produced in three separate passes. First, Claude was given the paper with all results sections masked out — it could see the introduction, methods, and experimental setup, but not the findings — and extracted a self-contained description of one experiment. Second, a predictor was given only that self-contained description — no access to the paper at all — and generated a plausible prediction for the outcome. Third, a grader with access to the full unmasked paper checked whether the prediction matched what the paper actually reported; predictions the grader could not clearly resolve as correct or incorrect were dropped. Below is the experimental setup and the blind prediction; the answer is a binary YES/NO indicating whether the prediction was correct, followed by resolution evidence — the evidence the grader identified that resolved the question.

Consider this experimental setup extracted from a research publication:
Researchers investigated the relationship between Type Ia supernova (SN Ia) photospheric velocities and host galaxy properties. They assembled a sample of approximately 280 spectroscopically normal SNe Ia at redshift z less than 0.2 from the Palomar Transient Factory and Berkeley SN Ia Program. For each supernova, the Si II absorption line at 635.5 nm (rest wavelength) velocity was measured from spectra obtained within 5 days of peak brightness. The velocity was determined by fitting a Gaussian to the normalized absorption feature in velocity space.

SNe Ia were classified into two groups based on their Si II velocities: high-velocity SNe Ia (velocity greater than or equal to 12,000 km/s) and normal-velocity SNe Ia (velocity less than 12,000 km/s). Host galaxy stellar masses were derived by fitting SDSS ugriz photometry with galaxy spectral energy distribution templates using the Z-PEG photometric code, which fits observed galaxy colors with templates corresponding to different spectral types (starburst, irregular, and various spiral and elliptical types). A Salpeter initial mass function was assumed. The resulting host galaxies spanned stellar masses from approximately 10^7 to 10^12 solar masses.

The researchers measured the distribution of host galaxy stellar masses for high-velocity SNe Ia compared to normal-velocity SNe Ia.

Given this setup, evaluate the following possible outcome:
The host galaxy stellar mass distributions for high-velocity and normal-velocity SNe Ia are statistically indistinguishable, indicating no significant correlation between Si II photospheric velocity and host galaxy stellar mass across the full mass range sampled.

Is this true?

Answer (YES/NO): NO